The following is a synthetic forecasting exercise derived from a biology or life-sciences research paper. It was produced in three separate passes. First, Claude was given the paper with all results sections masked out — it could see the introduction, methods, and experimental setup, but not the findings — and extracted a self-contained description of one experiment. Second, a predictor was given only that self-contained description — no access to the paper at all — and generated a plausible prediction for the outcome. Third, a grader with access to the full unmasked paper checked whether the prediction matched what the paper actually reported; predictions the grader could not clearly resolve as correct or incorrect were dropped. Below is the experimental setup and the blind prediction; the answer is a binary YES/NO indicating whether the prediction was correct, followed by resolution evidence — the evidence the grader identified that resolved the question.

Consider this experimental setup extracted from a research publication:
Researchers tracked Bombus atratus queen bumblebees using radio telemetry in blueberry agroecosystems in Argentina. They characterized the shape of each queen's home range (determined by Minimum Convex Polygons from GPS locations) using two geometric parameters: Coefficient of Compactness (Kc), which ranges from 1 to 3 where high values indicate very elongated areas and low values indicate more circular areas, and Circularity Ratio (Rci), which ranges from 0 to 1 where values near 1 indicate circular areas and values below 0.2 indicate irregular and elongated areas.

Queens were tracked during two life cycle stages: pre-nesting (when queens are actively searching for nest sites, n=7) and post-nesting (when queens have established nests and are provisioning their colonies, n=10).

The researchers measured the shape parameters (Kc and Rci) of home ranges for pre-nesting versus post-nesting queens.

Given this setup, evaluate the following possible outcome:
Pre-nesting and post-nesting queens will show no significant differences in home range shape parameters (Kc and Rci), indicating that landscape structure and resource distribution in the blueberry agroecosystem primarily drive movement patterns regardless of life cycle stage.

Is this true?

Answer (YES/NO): NO